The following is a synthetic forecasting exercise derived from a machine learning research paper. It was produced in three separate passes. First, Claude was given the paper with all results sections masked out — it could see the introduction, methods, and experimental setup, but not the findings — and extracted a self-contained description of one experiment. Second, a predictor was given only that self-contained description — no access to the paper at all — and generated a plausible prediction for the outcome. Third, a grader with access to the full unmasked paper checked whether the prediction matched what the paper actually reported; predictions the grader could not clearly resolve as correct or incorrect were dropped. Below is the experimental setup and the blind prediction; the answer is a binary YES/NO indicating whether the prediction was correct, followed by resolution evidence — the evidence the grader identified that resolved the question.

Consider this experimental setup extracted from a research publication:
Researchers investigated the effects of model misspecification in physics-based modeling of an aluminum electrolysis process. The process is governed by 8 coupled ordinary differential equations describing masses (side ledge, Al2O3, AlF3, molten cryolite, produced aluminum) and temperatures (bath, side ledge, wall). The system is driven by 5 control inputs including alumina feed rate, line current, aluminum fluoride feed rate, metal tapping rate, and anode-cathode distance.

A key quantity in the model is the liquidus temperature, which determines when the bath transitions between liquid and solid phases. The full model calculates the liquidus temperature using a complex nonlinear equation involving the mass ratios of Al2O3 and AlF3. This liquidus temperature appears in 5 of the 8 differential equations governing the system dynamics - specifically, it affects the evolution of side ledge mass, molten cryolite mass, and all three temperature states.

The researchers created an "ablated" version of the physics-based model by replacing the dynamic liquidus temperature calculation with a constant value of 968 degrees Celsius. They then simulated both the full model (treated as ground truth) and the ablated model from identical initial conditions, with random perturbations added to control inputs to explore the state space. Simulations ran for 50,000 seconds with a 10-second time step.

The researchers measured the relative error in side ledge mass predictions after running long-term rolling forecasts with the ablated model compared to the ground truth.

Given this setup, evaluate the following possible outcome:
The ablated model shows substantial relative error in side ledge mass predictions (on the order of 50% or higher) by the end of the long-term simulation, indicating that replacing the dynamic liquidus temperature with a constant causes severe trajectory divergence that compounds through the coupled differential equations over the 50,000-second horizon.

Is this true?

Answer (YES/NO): NO